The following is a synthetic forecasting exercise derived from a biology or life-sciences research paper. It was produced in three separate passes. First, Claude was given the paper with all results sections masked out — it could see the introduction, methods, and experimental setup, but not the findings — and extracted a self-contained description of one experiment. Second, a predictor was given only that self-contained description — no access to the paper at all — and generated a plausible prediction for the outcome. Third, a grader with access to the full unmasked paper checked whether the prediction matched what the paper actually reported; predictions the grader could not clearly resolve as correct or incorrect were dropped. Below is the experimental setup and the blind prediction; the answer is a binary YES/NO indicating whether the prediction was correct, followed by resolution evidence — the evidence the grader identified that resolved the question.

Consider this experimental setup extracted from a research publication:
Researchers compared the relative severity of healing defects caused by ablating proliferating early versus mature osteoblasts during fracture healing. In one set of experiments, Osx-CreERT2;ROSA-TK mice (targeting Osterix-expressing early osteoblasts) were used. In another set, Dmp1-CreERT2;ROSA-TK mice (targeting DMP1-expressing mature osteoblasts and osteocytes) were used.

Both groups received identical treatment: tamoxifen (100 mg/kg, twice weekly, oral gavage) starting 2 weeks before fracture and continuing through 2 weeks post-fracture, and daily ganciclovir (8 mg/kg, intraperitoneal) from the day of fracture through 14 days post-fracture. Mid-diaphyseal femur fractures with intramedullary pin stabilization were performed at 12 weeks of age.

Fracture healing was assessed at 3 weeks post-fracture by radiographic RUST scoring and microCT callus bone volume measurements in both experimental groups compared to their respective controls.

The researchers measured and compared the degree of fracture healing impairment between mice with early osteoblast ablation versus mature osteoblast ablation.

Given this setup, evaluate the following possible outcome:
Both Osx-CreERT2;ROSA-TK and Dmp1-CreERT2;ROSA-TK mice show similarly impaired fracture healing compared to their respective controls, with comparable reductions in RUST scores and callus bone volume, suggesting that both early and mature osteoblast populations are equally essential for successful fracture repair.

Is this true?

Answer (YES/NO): YES